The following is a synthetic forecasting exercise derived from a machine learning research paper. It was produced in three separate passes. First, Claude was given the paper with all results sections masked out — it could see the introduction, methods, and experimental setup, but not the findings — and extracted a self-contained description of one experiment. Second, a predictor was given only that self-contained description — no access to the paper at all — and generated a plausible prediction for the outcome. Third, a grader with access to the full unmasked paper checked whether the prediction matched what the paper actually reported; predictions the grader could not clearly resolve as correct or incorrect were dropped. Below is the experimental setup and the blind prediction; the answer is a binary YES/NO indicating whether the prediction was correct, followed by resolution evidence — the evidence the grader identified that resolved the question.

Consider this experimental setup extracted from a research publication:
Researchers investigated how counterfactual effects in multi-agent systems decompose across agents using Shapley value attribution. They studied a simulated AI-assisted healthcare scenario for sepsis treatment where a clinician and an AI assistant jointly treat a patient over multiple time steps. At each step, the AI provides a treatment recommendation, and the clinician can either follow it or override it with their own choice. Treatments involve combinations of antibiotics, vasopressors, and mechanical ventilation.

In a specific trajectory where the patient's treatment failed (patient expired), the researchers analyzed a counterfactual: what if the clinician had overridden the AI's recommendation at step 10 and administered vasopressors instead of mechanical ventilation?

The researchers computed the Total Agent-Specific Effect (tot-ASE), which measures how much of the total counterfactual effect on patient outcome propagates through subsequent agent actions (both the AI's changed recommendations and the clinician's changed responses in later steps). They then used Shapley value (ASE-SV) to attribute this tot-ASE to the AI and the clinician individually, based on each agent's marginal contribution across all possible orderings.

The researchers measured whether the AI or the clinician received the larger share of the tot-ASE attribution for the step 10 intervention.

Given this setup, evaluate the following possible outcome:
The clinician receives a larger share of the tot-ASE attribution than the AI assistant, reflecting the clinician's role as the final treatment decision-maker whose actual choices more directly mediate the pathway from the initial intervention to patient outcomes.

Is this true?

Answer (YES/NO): NO